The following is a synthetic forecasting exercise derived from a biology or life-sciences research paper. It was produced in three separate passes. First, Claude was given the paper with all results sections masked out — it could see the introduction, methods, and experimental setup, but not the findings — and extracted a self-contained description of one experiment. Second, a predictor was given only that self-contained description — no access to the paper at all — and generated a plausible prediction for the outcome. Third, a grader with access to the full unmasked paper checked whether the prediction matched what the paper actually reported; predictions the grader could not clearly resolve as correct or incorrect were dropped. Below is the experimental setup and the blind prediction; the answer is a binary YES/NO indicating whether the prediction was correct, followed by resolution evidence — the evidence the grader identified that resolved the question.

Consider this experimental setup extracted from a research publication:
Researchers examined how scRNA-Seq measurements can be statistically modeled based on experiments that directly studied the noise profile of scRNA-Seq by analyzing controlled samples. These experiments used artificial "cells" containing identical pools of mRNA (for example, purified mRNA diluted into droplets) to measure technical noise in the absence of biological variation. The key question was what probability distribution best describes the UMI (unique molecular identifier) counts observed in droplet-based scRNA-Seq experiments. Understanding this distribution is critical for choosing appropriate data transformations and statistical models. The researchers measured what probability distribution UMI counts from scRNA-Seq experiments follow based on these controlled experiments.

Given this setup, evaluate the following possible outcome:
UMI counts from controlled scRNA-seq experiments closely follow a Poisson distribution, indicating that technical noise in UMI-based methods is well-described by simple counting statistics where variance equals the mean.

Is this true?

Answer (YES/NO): YES